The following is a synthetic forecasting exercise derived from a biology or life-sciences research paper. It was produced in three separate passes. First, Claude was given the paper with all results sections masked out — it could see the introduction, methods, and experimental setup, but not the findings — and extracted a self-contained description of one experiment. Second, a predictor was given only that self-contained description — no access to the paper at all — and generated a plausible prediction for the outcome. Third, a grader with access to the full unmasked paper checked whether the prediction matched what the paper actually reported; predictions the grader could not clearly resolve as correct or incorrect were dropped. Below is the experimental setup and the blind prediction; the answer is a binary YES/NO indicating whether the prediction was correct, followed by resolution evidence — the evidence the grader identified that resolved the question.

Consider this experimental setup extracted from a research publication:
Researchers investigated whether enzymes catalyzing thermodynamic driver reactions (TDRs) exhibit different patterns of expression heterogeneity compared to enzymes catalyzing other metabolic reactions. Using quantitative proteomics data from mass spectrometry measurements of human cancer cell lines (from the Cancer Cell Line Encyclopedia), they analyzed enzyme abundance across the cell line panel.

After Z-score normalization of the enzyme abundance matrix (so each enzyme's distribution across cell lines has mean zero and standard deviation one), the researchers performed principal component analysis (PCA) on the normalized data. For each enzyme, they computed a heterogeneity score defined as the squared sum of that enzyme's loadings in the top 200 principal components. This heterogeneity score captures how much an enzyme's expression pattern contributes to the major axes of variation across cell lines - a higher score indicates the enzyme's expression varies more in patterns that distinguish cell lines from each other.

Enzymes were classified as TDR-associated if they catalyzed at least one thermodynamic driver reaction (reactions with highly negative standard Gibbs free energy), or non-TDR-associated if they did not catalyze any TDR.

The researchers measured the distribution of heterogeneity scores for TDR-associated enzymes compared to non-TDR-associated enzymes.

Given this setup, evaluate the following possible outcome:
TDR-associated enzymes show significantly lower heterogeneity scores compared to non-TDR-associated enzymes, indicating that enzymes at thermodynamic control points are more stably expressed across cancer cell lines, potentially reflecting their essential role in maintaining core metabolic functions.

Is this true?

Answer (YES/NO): NO